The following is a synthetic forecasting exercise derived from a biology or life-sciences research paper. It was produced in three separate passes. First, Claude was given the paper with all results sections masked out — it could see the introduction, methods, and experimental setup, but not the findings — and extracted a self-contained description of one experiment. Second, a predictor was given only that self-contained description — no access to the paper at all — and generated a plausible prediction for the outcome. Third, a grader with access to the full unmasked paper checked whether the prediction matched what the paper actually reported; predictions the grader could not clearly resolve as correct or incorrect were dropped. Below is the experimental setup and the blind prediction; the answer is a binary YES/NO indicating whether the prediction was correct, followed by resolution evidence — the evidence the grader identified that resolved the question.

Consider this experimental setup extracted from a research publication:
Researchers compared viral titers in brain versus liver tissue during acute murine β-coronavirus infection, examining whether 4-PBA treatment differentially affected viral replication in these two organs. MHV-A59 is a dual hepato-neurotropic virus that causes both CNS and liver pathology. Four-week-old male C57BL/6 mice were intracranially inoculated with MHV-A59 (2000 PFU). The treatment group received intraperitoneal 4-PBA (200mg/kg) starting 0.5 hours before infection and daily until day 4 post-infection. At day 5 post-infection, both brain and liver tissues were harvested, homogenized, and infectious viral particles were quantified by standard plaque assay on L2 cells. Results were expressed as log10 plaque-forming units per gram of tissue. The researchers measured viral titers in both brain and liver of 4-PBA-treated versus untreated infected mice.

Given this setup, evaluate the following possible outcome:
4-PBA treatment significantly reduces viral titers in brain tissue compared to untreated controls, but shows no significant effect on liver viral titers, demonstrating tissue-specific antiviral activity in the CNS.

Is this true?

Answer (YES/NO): NO